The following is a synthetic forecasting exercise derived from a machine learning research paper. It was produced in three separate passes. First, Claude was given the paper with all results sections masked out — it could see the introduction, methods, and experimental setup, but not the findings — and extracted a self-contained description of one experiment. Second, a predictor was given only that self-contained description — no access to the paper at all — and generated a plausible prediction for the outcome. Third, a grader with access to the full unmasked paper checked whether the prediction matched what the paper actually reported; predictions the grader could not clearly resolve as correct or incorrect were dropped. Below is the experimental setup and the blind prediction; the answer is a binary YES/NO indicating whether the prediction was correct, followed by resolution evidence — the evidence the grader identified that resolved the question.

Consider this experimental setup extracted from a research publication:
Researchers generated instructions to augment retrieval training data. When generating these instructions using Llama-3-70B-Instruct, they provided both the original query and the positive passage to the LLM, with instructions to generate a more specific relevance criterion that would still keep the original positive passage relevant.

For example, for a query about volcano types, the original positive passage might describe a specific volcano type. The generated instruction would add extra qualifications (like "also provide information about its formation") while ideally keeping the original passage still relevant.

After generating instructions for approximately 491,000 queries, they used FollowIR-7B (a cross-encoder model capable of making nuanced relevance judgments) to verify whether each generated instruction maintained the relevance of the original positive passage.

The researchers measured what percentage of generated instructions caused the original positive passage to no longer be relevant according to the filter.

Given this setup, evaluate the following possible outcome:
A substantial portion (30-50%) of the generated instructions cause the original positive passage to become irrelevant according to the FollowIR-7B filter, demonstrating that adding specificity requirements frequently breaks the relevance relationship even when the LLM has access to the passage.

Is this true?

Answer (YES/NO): NO